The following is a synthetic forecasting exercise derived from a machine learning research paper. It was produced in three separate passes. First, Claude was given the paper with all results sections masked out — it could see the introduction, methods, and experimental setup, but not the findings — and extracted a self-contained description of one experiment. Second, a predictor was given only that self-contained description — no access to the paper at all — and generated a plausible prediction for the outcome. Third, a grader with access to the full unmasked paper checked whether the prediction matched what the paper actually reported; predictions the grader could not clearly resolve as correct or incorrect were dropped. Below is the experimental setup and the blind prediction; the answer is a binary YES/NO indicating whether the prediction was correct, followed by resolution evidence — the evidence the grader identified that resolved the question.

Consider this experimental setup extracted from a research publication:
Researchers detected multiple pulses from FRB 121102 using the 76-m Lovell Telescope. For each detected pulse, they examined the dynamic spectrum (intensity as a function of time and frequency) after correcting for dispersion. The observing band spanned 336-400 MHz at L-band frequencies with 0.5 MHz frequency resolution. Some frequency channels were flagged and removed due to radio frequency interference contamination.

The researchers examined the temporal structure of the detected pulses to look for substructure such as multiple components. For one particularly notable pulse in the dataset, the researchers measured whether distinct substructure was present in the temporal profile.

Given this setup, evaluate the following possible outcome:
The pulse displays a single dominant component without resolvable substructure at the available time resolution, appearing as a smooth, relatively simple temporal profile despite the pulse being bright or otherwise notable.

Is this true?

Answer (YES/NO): NO